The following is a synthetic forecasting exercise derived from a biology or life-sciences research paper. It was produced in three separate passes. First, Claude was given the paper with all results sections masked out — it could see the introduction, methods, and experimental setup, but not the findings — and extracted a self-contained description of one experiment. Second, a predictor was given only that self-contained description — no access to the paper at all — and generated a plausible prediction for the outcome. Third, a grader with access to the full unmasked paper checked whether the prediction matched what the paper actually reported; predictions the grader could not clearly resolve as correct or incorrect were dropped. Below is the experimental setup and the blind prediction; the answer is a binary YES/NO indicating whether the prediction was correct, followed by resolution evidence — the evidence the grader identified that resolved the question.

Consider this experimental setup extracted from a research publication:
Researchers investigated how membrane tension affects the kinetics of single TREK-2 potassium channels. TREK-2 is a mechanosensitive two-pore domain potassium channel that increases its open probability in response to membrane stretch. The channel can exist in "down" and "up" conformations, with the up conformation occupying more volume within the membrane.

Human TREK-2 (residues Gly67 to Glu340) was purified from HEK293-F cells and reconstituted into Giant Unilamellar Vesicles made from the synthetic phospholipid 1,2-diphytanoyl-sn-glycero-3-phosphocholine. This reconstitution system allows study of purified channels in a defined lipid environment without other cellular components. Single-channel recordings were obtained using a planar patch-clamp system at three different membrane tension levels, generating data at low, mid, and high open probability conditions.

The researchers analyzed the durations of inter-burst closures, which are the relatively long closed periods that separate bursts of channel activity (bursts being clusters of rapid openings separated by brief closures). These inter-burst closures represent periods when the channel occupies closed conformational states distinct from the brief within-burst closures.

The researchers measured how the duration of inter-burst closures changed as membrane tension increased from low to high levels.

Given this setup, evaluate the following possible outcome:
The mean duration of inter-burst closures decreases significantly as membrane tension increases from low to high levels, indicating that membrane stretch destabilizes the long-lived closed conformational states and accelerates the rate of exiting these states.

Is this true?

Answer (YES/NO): YES